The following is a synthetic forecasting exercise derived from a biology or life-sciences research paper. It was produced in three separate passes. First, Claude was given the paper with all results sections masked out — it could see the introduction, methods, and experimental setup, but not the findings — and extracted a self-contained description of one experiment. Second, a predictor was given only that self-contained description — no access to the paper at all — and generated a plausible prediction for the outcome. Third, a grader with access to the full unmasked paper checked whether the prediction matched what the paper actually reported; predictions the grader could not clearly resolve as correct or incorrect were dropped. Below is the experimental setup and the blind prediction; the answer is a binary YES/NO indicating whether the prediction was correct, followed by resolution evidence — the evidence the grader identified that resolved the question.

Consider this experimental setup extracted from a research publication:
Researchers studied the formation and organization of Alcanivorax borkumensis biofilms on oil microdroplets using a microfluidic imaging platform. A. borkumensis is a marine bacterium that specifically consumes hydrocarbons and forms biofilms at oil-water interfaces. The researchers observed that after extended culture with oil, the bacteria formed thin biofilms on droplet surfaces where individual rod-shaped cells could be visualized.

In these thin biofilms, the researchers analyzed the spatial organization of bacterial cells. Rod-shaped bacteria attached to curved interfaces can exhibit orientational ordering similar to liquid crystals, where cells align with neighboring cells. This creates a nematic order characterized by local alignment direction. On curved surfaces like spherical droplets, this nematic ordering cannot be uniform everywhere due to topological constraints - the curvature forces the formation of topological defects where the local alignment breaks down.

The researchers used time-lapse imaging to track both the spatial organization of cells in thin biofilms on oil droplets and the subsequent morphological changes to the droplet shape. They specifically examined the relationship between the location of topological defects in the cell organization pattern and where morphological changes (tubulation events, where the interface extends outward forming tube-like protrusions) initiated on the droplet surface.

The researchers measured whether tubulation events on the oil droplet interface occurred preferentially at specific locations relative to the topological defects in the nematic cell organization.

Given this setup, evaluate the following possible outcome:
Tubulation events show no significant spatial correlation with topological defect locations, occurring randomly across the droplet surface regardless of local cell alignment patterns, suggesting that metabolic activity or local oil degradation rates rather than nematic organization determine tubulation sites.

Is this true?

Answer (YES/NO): NO